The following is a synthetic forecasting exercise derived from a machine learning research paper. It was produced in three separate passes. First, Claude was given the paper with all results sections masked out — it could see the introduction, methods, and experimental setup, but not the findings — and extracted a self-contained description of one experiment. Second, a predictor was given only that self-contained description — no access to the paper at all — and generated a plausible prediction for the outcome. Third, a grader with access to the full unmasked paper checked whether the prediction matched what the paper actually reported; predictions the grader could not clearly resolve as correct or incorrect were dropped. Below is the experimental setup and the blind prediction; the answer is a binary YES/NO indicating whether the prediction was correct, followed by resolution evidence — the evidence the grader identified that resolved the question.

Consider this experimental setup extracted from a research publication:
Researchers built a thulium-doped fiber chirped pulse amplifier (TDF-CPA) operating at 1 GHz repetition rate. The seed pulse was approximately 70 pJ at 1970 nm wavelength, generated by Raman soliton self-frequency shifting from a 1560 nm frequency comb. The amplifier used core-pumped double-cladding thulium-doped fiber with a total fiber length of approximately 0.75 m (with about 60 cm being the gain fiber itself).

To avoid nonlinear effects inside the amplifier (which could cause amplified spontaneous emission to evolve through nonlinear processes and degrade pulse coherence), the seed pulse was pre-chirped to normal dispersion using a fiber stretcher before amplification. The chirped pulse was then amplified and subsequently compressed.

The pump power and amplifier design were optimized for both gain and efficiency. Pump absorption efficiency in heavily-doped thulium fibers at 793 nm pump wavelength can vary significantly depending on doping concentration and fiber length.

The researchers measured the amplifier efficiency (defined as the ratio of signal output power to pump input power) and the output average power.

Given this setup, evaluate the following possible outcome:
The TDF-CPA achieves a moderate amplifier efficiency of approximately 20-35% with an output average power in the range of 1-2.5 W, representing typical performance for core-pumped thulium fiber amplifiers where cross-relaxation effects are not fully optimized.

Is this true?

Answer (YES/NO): NO